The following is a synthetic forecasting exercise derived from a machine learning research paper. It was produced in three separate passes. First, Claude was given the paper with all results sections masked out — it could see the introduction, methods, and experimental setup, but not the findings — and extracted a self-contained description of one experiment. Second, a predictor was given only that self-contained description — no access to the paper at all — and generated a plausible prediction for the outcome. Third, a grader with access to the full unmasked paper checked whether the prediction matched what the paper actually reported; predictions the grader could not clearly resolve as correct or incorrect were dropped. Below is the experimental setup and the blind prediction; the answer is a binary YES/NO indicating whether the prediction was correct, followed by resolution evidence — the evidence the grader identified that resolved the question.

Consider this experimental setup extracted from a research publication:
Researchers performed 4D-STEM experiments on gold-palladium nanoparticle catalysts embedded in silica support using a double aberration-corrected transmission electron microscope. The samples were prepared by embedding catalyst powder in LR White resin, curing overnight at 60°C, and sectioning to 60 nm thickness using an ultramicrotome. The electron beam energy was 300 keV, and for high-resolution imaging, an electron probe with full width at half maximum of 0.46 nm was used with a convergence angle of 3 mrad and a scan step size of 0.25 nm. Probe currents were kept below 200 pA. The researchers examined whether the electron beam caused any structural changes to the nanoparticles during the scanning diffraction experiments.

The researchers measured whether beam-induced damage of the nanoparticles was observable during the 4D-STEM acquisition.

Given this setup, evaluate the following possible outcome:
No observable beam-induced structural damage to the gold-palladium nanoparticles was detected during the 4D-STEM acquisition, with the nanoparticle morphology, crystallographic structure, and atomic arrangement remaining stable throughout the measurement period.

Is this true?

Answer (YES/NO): YES